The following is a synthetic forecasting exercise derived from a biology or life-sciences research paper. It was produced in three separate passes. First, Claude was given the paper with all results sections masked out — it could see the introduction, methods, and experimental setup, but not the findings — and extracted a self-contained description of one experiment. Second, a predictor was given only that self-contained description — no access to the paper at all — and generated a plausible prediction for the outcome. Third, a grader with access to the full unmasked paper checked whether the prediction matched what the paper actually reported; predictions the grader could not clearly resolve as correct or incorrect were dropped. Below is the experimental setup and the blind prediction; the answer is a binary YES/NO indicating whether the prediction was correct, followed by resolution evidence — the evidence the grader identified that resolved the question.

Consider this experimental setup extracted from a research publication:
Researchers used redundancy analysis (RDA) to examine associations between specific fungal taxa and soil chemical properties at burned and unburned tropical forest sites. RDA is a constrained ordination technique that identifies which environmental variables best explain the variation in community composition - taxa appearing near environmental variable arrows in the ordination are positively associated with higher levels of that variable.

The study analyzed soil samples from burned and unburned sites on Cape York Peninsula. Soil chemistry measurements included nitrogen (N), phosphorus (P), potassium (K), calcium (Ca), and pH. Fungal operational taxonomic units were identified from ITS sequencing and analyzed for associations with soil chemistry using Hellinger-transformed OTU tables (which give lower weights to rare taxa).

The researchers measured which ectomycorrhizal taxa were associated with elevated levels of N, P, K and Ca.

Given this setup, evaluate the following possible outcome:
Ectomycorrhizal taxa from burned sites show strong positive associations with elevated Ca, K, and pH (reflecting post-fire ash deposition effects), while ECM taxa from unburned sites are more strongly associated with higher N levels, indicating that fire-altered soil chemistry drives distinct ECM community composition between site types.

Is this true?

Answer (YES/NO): NO